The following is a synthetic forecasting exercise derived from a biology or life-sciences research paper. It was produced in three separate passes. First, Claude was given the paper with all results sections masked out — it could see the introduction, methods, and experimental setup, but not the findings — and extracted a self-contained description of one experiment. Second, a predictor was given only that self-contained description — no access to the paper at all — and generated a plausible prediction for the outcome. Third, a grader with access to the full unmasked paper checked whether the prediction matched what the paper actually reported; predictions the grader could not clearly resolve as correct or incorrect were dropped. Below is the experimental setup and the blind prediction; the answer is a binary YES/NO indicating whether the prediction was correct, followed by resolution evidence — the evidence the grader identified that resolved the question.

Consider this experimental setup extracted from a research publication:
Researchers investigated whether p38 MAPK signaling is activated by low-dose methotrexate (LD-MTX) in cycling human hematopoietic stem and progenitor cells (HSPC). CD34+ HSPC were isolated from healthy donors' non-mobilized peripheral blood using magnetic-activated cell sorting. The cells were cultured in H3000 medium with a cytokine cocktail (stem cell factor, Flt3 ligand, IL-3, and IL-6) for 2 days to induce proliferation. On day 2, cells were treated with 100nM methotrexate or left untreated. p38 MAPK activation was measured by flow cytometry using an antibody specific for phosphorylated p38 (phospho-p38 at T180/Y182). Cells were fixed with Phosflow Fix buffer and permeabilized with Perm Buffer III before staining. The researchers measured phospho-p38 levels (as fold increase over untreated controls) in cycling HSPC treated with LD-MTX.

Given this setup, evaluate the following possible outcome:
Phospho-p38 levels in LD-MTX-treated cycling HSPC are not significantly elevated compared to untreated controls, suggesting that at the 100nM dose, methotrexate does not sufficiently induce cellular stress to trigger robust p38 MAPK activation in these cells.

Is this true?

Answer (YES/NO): NO